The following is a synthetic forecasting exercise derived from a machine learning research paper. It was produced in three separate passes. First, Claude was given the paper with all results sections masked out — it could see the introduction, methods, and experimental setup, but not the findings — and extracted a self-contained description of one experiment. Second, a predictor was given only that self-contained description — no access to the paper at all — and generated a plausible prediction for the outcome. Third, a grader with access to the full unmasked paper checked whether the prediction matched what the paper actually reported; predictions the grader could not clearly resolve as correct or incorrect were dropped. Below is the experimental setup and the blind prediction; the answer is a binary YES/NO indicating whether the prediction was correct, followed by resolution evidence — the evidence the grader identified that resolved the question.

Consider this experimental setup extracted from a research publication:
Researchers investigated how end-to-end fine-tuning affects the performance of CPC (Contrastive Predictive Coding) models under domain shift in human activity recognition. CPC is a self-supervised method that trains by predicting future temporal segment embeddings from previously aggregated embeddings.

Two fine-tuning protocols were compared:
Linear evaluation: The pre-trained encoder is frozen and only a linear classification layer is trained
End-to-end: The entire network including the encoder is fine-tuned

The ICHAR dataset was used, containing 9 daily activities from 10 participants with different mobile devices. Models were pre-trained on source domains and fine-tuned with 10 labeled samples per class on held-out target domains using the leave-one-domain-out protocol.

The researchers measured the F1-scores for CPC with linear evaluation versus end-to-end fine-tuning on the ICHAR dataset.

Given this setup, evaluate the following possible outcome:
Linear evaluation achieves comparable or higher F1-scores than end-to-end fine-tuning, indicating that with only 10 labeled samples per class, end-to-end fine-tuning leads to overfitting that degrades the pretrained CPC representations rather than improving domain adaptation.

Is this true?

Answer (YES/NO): NO